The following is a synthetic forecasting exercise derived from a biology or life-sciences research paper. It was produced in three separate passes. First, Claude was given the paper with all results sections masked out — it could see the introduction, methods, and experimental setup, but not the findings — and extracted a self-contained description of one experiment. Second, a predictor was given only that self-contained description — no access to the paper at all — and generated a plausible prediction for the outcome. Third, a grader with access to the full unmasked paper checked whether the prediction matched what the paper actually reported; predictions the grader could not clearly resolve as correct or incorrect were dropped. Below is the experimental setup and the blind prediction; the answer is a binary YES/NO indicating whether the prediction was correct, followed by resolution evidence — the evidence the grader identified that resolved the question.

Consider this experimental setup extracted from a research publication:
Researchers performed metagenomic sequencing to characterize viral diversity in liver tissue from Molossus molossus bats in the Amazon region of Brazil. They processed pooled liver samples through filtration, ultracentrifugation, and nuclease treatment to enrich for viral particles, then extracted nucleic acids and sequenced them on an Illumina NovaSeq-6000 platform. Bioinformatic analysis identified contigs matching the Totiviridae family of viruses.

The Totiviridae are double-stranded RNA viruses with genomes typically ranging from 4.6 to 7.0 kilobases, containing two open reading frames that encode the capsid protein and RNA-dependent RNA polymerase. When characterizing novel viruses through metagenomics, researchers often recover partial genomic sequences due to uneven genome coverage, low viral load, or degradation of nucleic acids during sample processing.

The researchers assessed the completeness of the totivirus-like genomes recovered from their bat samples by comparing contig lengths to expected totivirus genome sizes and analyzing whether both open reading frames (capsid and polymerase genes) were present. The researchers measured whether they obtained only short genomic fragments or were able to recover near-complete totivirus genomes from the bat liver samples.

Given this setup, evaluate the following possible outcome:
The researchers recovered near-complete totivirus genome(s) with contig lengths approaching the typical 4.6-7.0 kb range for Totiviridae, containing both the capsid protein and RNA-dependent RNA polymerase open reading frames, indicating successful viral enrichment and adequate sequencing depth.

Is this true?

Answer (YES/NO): YES